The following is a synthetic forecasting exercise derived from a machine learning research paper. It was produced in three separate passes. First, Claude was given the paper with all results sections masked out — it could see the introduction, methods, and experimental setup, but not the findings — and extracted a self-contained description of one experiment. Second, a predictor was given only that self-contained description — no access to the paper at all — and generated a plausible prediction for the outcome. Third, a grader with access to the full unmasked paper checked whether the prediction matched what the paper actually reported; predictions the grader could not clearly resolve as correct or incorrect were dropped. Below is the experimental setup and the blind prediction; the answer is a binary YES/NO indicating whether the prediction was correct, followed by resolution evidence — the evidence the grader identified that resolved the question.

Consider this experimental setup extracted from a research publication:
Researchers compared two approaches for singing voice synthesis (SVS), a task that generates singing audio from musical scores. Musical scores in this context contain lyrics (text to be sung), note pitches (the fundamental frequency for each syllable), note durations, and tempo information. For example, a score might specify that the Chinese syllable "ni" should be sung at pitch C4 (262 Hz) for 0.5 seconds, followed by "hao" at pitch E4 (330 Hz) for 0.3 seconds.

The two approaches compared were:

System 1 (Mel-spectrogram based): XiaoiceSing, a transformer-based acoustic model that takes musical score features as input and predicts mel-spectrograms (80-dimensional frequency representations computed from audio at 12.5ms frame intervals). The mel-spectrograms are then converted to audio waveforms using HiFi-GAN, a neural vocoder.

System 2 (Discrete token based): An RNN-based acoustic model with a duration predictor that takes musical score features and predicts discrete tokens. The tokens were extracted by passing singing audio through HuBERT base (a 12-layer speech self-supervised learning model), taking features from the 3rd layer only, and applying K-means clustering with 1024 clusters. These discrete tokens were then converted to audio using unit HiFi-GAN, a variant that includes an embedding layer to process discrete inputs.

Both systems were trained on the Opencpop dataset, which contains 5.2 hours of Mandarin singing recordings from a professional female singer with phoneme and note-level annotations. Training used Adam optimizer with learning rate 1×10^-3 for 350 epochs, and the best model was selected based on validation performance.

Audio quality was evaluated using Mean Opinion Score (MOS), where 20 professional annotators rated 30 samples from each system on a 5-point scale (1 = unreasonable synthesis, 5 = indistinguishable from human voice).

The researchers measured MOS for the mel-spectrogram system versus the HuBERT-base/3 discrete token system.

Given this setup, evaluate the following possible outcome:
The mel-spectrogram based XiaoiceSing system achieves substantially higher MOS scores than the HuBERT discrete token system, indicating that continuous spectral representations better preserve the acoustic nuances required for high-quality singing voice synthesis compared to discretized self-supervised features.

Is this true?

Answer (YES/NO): YES